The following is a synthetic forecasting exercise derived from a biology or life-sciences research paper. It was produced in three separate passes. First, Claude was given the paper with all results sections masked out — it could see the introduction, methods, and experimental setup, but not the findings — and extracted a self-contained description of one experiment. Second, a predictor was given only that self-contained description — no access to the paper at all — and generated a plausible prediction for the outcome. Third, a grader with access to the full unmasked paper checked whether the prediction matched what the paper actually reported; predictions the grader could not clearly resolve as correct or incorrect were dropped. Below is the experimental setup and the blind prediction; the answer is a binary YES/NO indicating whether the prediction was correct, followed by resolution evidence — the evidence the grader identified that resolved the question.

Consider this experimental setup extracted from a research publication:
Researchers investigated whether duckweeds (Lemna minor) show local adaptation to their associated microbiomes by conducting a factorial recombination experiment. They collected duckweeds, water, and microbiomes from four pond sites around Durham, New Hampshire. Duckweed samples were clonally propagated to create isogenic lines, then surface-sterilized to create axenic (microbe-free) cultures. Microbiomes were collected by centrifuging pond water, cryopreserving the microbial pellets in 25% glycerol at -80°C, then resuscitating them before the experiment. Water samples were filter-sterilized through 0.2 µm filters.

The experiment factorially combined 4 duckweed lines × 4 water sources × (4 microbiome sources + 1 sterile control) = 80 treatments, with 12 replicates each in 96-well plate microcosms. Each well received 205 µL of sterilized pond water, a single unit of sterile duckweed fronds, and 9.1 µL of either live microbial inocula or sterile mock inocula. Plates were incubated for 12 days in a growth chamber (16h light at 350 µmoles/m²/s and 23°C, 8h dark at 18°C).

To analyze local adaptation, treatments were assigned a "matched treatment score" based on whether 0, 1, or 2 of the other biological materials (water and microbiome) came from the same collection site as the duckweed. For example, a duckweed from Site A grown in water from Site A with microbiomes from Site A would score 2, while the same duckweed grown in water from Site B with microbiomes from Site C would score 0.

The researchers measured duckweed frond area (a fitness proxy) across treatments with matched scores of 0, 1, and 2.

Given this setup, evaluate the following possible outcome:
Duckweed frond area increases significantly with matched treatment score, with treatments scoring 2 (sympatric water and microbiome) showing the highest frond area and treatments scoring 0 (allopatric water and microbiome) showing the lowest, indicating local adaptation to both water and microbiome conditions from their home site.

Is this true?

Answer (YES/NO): NO